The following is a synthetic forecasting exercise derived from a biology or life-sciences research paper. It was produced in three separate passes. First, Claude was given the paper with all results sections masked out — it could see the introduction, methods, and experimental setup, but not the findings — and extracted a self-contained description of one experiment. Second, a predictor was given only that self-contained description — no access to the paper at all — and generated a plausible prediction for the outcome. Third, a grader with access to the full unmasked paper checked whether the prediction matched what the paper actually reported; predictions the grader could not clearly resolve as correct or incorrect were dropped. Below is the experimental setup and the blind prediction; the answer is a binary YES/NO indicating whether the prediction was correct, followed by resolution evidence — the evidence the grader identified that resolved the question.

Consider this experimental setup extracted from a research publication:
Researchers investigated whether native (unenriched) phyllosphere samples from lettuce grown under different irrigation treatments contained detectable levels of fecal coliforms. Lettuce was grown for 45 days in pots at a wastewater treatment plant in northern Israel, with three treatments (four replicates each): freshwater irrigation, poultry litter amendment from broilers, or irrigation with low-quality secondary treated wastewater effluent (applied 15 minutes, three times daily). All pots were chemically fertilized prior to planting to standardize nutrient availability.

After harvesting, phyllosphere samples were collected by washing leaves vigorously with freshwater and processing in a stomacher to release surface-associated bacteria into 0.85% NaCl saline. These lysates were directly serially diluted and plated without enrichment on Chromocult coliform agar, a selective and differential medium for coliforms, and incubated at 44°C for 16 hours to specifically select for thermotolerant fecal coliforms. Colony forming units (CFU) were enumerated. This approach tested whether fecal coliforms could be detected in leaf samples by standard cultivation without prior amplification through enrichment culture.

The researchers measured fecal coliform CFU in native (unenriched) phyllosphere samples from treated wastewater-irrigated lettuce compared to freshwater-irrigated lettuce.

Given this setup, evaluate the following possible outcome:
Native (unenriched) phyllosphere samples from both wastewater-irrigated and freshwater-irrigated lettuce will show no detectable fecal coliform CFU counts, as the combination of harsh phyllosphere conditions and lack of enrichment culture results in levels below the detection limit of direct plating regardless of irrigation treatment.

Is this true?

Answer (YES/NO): YES